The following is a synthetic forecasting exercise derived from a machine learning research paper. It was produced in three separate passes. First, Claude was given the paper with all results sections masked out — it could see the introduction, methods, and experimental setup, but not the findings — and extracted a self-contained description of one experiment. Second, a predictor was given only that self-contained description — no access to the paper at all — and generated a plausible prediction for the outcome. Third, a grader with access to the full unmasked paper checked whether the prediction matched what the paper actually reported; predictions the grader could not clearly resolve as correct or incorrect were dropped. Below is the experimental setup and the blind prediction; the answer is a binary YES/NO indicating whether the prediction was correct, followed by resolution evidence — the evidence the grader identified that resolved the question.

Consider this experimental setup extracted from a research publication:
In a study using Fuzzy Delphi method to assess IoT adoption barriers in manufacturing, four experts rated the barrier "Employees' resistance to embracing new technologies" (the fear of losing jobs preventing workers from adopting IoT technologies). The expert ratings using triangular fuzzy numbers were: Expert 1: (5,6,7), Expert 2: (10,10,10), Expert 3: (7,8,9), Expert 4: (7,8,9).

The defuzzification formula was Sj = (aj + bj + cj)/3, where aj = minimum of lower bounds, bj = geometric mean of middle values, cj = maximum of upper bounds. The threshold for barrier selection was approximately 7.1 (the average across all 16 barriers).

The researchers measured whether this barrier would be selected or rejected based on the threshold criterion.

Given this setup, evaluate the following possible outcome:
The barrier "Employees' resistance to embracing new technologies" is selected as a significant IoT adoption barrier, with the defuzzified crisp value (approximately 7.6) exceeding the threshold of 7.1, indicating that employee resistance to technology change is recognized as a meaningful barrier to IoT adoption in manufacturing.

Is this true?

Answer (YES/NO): YES